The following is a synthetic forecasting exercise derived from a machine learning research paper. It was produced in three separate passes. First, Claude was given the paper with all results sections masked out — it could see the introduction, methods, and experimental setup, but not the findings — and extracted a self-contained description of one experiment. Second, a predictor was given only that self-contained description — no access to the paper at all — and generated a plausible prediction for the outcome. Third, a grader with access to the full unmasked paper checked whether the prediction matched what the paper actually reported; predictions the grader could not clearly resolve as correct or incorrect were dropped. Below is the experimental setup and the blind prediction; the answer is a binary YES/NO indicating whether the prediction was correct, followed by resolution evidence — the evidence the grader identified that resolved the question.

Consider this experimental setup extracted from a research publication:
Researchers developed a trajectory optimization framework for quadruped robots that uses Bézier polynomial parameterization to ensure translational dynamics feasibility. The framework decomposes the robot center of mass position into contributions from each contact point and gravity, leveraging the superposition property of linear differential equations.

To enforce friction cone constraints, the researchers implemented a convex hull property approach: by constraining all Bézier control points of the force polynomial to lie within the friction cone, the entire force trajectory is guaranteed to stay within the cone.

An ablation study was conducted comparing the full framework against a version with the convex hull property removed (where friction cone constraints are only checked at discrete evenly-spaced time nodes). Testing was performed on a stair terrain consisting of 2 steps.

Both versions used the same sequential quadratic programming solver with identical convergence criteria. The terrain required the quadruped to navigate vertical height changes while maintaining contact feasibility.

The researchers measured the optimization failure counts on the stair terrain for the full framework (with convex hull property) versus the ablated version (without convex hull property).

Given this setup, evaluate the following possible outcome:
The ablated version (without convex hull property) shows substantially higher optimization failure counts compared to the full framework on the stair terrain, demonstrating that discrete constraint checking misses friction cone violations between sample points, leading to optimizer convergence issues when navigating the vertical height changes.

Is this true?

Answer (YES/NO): NO